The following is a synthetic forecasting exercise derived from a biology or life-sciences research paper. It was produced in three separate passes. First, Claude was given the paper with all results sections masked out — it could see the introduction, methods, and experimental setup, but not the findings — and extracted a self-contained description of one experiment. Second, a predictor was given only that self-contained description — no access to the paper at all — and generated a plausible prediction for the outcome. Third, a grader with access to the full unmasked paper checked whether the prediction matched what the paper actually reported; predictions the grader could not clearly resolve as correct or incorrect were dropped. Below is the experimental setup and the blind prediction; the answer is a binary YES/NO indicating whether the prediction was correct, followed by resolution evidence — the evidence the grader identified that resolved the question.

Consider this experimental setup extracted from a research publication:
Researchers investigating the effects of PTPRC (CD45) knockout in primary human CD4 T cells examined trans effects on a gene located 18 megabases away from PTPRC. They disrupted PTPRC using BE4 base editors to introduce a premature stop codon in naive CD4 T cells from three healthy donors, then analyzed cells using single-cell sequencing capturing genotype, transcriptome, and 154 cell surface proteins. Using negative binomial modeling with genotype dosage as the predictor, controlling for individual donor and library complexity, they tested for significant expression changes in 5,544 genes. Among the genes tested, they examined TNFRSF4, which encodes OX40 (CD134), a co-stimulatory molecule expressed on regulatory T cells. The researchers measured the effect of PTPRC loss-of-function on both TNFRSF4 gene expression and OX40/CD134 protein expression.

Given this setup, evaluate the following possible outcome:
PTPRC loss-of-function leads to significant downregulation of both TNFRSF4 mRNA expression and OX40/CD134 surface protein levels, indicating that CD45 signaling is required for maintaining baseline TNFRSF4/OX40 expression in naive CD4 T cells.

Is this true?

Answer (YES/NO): YES